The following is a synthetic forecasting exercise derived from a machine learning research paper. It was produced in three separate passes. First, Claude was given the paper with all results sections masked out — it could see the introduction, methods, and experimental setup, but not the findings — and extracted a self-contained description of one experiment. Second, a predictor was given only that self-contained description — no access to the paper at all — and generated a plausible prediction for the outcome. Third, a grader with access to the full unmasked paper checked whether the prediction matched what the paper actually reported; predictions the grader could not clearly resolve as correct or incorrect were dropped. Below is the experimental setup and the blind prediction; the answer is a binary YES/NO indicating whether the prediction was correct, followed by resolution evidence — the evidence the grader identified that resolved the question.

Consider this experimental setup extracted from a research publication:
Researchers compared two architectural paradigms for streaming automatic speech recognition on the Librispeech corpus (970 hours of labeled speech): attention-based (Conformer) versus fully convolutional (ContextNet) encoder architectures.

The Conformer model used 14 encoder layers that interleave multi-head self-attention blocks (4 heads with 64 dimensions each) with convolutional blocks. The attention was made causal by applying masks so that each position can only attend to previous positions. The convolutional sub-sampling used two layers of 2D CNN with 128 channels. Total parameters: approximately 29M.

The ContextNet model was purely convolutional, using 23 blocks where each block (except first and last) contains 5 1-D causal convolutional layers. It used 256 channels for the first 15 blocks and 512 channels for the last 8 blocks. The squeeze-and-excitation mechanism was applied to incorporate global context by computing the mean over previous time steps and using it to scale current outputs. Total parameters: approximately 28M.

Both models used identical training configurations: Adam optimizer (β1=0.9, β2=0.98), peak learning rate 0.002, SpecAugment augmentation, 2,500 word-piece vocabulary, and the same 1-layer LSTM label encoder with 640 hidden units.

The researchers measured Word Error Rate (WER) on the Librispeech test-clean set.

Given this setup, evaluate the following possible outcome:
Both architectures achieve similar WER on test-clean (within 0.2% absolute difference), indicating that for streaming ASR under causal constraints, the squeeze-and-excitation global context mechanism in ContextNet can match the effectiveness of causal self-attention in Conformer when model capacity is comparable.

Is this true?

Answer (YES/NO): NO